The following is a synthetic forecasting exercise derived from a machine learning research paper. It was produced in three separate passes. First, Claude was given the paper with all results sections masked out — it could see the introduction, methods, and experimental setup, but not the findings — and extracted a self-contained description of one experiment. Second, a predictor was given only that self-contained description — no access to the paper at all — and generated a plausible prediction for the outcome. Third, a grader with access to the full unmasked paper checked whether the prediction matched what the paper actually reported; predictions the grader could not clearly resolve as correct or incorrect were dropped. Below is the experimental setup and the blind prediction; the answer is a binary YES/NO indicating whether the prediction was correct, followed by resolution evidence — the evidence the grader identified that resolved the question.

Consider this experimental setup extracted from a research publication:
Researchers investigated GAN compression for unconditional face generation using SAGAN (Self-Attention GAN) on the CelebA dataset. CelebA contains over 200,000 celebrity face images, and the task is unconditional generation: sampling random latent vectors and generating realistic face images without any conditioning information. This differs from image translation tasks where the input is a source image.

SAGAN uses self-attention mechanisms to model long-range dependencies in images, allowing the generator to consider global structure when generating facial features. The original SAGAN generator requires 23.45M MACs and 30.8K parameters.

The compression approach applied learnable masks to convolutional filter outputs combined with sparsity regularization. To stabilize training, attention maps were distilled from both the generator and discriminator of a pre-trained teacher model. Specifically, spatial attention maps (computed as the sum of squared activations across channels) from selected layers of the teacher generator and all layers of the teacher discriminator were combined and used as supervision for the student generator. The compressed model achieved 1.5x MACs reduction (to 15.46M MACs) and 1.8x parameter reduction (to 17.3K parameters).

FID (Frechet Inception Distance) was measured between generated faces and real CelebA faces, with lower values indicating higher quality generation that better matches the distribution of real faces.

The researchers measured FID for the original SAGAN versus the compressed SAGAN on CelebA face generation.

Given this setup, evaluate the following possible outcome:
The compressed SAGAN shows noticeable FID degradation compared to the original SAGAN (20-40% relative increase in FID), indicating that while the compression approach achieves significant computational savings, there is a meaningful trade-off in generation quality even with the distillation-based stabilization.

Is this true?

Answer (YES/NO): YES